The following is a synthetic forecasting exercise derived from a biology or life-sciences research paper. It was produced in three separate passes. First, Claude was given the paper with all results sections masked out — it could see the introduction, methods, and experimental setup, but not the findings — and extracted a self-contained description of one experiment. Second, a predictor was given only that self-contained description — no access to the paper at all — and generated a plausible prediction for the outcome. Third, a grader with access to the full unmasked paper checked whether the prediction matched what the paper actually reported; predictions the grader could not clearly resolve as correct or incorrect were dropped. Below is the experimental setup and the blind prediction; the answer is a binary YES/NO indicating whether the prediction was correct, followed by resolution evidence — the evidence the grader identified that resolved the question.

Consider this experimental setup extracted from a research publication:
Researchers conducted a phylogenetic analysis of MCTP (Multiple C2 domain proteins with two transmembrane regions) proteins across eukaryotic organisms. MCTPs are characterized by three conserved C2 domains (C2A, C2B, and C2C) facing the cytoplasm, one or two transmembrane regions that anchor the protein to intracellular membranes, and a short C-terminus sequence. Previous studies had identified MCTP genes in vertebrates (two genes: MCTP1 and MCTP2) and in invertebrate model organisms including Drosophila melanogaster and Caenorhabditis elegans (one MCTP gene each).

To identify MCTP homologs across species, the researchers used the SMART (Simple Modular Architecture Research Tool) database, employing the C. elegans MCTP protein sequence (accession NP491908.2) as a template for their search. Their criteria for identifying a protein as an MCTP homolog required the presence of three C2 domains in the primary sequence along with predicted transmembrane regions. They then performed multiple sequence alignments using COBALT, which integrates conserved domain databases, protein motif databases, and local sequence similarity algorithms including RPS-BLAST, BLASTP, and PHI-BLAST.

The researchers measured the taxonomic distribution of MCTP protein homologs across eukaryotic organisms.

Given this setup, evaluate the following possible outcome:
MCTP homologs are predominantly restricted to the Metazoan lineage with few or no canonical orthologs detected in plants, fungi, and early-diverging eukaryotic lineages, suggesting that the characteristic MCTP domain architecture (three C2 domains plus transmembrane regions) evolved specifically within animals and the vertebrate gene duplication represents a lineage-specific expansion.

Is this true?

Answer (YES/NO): YES